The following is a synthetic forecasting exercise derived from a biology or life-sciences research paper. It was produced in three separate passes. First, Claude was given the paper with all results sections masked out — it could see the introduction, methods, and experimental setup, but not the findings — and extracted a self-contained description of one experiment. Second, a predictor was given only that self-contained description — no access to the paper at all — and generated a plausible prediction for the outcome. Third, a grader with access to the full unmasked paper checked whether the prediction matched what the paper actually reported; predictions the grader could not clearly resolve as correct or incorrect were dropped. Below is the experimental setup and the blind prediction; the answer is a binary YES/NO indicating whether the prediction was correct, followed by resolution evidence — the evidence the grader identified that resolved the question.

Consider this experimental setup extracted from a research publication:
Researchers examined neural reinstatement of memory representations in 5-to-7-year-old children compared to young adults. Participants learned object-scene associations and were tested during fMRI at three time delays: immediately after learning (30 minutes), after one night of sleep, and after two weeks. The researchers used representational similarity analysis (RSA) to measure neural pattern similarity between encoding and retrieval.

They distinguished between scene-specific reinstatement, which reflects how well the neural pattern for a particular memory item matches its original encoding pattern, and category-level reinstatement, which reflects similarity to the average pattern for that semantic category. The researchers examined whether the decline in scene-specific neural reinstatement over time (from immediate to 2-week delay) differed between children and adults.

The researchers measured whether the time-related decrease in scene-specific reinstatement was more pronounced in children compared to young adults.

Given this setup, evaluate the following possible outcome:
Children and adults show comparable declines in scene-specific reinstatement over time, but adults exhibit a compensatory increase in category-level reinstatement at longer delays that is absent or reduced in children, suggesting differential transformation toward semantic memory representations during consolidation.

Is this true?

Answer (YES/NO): NO